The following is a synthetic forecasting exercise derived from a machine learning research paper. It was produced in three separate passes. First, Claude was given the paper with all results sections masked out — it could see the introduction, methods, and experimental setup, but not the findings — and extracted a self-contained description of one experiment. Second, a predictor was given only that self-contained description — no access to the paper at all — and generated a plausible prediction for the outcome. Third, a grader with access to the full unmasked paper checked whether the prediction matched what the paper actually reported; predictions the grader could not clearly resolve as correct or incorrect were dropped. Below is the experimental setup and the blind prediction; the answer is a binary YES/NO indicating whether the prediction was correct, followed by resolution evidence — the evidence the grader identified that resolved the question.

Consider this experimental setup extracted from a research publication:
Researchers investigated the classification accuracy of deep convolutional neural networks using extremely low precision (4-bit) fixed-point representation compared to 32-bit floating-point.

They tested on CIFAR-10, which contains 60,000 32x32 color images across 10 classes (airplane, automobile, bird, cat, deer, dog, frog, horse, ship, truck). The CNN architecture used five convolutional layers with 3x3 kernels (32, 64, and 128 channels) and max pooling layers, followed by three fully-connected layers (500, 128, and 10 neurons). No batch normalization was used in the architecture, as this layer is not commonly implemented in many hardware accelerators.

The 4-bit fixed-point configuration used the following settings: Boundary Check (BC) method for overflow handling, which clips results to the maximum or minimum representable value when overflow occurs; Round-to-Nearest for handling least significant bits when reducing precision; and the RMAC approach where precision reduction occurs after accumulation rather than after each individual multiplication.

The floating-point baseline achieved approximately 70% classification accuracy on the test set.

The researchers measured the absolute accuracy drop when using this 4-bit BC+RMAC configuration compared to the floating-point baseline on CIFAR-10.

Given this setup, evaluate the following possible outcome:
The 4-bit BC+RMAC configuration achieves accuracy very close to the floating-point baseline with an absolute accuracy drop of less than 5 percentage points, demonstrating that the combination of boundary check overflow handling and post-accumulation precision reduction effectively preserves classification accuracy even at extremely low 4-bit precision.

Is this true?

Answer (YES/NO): NO